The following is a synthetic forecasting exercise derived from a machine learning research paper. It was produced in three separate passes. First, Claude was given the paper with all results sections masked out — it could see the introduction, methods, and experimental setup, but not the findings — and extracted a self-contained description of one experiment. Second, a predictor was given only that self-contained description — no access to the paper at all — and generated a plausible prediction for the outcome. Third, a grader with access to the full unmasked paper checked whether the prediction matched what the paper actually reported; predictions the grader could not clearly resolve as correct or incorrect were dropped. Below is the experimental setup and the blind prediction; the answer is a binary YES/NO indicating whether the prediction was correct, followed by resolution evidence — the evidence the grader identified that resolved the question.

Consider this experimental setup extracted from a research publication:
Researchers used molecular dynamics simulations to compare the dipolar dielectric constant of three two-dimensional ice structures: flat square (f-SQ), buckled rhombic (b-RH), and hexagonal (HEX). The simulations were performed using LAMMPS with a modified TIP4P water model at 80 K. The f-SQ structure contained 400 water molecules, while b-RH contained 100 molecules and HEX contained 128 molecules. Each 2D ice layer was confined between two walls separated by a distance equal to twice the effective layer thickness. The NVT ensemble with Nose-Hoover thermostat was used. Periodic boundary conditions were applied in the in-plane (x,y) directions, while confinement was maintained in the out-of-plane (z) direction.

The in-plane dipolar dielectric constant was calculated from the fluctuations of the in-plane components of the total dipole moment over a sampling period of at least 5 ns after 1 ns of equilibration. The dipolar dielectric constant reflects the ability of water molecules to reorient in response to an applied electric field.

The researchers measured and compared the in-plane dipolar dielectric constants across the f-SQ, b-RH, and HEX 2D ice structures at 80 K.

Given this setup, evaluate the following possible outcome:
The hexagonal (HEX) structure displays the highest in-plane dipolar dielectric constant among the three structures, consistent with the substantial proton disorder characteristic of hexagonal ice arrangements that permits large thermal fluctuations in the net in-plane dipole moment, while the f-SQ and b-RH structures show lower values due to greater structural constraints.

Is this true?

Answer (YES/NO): YES